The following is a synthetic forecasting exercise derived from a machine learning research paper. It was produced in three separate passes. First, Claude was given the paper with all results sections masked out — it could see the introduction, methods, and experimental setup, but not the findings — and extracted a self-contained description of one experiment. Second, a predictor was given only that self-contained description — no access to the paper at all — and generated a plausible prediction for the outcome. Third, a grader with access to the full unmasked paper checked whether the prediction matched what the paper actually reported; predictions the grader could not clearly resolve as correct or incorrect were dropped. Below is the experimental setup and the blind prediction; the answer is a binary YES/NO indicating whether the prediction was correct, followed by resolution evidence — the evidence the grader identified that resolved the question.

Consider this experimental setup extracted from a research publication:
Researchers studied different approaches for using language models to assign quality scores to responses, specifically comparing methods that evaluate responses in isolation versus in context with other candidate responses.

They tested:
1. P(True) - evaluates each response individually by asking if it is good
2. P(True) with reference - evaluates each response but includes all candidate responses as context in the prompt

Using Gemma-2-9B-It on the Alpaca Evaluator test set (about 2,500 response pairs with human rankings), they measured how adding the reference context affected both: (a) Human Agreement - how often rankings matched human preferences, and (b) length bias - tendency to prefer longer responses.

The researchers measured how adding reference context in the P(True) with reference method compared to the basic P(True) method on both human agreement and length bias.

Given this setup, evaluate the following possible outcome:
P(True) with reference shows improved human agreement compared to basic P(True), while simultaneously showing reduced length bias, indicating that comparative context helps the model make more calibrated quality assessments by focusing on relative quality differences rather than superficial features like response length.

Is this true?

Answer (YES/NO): NO